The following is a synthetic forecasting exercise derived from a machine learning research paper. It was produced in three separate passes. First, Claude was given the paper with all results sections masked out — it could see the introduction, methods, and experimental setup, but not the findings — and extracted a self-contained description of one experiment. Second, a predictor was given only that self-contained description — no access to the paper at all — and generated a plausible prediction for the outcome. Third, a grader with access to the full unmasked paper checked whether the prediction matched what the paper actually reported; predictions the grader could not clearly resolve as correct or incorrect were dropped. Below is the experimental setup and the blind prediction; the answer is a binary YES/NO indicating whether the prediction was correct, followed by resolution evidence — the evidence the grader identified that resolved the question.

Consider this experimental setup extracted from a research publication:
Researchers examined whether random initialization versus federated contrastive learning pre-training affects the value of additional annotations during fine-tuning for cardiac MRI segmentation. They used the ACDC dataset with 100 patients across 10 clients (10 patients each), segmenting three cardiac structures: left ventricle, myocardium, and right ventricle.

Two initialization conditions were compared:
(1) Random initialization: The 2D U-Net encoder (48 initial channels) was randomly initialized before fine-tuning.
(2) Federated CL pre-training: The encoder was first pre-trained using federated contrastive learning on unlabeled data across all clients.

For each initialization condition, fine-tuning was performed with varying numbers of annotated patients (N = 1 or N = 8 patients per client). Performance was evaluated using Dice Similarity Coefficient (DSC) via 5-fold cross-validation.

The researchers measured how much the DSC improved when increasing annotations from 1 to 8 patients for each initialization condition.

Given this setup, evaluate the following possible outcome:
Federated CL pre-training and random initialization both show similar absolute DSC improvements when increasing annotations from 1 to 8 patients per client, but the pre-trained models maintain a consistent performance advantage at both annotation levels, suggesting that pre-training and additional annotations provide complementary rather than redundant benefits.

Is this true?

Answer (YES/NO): NO